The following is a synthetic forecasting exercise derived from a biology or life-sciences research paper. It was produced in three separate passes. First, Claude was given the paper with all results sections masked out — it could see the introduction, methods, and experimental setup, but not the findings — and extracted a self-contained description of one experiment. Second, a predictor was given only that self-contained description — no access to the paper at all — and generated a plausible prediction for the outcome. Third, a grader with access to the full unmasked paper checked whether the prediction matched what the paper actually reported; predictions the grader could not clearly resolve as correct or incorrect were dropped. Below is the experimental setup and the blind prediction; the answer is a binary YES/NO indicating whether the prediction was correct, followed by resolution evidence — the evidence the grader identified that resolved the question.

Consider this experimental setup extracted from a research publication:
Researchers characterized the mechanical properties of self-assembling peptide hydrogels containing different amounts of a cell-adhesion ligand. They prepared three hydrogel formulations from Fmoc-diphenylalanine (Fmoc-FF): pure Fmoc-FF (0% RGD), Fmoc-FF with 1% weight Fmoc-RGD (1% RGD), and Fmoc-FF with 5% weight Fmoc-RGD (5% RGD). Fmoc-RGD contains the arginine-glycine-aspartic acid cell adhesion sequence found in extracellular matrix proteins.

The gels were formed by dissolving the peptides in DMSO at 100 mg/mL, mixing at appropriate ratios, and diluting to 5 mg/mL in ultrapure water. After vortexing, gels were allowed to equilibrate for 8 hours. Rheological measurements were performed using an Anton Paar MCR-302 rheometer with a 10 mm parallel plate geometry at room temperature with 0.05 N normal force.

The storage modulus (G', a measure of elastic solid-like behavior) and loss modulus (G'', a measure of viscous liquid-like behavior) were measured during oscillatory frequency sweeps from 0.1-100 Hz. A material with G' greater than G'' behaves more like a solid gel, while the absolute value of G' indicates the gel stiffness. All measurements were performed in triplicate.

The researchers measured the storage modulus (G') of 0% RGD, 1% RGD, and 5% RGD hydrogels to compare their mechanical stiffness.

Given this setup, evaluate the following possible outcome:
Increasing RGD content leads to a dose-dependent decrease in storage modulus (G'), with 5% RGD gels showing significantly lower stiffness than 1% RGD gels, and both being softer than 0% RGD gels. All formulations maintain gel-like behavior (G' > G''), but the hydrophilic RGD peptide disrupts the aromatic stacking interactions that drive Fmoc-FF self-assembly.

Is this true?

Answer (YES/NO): NO